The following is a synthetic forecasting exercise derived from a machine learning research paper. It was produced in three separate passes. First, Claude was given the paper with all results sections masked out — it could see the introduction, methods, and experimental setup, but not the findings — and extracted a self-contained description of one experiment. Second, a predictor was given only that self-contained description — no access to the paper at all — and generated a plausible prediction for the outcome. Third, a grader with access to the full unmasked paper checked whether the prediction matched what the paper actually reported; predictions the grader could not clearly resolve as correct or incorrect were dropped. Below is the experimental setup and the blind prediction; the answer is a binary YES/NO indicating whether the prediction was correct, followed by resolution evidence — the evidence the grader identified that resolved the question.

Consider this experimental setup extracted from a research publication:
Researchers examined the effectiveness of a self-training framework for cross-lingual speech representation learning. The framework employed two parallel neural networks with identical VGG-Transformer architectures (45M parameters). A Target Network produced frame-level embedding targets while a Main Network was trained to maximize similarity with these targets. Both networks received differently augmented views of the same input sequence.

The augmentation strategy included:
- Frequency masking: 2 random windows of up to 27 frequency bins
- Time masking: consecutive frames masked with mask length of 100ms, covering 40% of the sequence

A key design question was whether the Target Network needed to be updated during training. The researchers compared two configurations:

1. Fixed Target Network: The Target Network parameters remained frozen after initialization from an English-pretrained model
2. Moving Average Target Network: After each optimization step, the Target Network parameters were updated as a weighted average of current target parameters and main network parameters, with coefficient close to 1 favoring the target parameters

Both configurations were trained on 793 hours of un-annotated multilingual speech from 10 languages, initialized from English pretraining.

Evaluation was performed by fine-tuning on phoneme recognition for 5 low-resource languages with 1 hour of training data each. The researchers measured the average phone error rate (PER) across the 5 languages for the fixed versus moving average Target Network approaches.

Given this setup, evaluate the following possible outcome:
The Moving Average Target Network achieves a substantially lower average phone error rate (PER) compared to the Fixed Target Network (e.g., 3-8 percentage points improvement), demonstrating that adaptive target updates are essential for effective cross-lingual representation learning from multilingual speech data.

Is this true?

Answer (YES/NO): NO